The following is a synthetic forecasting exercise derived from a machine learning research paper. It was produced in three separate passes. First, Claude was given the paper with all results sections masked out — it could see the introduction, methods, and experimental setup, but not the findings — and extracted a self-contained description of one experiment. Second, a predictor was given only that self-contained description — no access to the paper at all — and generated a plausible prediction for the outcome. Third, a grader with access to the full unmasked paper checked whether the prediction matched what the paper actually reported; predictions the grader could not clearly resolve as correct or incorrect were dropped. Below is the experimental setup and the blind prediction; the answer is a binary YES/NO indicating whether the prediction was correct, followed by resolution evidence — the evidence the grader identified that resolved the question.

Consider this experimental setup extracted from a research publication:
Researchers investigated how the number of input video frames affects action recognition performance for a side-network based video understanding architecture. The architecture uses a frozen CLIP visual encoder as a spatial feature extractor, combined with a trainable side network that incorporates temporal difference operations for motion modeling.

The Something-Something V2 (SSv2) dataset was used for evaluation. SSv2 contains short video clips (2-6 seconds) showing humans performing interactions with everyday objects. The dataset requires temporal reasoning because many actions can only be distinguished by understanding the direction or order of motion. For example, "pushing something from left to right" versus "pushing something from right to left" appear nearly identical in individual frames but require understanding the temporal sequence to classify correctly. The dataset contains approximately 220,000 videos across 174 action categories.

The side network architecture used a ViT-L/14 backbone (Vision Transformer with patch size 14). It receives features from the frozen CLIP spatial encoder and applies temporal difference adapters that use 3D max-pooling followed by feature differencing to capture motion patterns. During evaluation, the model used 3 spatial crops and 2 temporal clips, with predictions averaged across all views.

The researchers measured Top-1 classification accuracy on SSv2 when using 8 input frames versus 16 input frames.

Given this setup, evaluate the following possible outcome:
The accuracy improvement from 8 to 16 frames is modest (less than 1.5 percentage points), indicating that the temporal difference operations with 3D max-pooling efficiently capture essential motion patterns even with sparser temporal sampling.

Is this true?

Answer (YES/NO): YES